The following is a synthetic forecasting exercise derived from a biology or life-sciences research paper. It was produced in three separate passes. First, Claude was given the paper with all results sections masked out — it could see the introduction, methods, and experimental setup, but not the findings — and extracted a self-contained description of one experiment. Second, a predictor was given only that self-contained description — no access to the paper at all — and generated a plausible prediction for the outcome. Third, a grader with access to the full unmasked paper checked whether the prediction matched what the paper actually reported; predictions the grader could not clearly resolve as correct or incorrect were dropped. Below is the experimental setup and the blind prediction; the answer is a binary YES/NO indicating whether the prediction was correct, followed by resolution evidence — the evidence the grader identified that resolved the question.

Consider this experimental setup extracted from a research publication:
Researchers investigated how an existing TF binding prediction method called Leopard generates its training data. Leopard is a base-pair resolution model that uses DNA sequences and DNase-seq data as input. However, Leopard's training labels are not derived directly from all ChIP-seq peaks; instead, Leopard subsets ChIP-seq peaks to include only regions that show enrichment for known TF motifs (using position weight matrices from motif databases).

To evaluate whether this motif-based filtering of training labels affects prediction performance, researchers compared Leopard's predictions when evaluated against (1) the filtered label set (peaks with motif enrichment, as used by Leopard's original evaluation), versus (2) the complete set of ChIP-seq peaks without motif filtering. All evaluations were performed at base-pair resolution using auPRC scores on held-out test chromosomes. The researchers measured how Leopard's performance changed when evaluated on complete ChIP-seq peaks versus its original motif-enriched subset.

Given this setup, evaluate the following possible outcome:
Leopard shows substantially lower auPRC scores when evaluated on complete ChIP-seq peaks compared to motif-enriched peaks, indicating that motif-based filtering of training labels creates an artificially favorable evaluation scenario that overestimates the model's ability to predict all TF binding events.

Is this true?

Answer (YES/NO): YES